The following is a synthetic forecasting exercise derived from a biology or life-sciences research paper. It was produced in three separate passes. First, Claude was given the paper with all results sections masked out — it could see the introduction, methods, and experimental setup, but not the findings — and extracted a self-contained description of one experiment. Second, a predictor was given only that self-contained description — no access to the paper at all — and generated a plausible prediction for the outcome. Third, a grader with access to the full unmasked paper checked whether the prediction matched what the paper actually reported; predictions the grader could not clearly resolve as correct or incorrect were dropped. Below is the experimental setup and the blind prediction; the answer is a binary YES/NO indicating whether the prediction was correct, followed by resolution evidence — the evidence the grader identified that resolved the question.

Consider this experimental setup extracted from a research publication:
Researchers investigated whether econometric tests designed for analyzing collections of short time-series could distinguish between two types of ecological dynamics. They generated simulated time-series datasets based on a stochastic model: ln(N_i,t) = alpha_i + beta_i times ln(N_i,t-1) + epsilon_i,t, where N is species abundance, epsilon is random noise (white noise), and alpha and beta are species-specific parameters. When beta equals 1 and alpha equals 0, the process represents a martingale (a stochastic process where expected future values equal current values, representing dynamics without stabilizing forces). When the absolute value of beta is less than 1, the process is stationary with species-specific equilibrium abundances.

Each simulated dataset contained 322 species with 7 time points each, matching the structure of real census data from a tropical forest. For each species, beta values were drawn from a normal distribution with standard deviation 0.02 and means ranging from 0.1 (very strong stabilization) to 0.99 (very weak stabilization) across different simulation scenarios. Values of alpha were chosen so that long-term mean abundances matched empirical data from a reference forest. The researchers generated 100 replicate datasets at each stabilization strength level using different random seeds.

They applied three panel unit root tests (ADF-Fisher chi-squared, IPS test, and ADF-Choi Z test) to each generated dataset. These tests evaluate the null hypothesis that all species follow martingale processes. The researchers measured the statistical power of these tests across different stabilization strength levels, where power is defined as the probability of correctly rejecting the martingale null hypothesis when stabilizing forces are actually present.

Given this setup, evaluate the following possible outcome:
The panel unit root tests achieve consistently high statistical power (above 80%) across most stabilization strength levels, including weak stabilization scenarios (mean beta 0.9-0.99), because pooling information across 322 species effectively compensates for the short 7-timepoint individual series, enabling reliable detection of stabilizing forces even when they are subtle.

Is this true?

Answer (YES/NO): NO